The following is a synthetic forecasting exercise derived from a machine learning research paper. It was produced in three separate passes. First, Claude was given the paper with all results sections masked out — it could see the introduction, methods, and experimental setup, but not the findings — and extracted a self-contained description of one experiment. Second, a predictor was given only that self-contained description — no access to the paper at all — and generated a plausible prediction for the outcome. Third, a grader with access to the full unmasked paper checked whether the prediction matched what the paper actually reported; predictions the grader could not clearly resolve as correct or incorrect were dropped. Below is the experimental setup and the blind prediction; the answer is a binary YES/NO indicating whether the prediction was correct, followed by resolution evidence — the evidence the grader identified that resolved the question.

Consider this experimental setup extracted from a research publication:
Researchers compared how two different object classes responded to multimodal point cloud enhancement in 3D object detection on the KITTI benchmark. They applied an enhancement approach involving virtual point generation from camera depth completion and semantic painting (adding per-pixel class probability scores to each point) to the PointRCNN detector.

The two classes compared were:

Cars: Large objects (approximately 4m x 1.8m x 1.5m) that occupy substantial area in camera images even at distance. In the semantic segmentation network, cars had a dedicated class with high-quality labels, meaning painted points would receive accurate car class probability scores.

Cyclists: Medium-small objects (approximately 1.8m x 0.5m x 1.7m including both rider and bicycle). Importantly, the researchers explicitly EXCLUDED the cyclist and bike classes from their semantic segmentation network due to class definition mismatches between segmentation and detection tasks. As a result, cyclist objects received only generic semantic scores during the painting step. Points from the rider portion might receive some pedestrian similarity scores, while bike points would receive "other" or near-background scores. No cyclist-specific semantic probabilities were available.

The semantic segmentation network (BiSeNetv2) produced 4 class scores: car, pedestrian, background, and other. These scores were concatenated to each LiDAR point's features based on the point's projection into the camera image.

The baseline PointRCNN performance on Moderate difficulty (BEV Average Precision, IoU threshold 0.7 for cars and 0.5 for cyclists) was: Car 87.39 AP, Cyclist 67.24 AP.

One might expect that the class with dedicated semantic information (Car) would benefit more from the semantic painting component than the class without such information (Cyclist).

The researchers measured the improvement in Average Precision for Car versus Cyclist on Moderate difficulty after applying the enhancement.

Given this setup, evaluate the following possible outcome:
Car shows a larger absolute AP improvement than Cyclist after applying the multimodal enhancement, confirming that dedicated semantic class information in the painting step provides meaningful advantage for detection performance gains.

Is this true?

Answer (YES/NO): NO